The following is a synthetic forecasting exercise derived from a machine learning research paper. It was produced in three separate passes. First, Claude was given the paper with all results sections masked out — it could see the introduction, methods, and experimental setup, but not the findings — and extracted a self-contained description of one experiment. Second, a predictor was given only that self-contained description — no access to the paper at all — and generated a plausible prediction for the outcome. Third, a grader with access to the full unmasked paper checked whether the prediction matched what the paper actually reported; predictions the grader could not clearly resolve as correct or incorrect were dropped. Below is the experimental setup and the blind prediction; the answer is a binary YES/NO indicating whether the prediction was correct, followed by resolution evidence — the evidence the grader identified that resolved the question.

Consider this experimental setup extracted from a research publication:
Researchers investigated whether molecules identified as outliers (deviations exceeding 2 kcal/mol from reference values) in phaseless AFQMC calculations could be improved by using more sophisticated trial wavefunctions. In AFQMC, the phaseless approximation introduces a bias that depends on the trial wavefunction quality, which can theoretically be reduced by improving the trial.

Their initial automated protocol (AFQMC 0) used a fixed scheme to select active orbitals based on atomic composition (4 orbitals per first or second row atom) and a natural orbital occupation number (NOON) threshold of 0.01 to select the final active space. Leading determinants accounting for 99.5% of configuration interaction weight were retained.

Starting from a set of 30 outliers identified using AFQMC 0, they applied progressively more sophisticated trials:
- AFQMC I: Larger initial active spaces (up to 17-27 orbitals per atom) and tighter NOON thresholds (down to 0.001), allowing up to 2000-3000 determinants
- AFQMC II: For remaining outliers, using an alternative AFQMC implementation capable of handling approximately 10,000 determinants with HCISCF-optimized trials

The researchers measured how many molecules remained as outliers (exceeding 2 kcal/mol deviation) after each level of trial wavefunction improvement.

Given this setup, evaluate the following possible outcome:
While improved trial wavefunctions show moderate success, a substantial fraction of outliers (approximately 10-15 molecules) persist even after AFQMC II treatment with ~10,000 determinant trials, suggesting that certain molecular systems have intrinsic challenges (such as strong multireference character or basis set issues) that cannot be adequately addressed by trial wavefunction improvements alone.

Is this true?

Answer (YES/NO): NO